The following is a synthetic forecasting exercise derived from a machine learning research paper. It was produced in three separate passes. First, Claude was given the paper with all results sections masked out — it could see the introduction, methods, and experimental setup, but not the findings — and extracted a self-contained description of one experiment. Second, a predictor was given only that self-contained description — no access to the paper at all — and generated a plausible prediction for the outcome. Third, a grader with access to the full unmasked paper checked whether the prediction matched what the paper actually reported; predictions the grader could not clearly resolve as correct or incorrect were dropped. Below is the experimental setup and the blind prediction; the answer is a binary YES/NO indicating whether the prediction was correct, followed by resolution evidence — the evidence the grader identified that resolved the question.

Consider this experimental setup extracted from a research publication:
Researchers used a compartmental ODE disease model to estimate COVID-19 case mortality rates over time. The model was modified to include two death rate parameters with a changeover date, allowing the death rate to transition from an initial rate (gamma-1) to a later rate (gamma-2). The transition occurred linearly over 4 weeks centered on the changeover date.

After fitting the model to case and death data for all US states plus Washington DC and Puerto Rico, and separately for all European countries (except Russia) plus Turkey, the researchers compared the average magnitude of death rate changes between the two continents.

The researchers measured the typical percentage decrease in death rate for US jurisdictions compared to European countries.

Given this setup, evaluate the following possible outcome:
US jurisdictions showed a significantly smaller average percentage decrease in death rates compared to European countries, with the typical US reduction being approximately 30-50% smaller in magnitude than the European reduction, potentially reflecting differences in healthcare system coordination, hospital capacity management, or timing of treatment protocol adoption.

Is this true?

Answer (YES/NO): NO